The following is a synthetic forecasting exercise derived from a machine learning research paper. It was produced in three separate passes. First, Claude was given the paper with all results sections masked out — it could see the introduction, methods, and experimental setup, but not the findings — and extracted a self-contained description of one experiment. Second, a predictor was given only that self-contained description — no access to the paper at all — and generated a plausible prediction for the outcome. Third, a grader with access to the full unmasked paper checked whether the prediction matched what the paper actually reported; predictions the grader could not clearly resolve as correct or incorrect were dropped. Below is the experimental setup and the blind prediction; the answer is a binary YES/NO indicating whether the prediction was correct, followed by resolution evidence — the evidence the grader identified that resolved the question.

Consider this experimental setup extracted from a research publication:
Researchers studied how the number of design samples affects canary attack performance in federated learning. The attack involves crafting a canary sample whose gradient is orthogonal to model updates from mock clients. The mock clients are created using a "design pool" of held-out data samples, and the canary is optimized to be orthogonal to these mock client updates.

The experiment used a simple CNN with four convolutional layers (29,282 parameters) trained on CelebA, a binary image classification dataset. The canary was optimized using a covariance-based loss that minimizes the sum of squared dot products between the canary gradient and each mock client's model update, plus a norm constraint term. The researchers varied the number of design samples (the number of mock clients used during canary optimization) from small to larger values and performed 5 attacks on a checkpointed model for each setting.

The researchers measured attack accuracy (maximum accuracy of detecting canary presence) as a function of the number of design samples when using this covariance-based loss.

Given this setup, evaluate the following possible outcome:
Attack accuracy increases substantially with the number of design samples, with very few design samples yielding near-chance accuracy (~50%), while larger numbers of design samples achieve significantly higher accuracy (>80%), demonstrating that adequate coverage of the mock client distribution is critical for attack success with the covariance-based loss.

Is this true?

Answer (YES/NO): NO